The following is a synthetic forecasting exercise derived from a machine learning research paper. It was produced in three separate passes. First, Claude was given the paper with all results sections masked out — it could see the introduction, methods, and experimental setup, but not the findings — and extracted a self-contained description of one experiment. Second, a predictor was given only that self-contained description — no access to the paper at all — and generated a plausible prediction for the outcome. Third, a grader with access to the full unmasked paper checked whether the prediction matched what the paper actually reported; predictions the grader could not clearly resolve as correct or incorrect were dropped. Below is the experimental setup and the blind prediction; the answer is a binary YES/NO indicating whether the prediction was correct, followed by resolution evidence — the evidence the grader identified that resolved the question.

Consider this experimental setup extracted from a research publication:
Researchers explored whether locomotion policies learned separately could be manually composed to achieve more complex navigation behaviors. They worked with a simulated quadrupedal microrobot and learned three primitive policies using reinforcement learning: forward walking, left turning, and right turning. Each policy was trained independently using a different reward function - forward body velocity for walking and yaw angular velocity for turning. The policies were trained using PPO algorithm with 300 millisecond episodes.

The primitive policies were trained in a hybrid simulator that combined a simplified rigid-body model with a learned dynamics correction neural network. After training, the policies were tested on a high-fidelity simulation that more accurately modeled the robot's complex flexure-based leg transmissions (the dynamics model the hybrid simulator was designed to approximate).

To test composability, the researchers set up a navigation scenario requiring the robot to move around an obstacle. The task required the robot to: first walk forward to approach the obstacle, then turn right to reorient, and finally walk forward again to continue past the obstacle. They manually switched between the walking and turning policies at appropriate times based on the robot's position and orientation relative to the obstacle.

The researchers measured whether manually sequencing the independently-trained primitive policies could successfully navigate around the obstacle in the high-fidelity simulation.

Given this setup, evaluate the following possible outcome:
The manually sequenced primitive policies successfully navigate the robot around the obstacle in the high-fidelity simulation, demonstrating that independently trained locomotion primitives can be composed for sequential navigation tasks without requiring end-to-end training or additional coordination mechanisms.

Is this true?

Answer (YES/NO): YES